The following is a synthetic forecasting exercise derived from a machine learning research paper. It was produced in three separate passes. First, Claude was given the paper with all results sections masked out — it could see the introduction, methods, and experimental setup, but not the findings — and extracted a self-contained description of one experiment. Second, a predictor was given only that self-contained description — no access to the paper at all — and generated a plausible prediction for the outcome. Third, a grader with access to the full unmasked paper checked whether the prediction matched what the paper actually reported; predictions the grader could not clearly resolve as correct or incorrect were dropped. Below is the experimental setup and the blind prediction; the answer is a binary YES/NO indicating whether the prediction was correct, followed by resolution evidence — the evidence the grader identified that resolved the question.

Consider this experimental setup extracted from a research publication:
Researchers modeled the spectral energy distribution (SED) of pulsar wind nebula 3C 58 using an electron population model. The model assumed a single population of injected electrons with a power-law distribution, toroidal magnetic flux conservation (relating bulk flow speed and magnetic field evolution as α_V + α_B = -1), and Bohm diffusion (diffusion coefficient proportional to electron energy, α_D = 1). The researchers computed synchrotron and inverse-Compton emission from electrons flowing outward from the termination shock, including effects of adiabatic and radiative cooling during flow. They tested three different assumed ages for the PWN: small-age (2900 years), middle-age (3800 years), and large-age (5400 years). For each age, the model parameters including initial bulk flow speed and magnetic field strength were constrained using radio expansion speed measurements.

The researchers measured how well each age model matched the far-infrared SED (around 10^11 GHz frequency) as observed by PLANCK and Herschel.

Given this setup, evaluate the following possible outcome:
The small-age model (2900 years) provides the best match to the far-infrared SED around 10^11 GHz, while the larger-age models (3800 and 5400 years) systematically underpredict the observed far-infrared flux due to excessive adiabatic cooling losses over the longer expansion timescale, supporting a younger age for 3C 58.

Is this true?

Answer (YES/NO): NO